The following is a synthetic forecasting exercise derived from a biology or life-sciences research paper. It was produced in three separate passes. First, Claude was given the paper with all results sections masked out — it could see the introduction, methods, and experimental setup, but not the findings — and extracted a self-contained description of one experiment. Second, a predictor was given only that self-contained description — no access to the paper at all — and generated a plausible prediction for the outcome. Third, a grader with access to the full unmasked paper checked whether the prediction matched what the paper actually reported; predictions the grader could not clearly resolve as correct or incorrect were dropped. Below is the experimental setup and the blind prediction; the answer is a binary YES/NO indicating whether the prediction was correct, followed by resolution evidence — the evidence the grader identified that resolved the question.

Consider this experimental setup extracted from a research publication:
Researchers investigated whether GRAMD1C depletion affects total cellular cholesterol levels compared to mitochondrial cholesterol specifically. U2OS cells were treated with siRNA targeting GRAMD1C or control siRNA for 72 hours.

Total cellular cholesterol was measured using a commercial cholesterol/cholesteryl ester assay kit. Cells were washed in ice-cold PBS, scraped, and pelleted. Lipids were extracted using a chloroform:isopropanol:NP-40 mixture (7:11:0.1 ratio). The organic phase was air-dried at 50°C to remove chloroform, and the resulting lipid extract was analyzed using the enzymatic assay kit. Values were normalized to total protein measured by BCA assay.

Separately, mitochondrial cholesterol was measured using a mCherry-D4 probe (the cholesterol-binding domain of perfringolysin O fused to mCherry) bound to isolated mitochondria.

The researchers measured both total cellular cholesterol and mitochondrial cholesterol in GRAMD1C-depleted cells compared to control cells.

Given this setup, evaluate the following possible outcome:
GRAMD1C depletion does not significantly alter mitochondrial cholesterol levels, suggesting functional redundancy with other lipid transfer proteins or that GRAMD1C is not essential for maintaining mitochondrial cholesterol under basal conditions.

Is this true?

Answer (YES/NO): NO